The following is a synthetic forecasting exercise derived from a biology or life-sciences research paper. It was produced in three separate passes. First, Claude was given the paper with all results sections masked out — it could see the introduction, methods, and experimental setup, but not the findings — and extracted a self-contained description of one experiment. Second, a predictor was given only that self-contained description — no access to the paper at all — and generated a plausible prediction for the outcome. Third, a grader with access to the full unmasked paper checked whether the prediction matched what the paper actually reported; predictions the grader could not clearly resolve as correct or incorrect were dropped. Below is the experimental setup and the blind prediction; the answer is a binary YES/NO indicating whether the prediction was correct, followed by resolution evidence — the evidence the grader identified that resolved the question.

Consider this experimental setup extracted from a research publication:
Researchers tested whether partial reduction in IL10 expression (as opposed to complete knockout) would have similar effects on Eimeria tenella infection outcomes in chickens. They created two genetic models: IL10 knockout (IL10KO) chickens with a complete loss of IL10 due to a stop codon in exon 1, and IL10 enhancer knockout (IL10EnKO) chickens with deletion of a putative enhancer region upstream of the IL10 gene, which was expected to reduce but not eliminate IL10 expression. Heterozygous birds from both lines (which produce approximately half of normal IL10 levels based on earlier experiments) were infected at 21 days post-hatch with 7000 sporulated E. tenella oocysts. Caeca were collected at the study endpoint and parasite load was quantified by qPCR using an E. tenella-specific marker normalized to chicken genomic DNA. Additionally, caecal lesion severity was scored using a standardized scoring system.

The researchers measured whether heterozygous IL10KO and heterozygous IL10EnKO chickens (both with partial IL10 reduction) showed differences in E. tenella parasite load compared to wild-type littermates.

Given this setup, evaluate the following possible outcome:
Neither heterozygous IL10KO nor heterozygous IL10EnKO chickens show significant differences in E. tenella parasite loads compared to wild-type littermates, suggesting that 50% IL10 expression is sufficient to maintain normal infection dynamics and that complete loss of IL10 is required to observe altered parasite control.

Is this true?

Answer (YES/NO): YES